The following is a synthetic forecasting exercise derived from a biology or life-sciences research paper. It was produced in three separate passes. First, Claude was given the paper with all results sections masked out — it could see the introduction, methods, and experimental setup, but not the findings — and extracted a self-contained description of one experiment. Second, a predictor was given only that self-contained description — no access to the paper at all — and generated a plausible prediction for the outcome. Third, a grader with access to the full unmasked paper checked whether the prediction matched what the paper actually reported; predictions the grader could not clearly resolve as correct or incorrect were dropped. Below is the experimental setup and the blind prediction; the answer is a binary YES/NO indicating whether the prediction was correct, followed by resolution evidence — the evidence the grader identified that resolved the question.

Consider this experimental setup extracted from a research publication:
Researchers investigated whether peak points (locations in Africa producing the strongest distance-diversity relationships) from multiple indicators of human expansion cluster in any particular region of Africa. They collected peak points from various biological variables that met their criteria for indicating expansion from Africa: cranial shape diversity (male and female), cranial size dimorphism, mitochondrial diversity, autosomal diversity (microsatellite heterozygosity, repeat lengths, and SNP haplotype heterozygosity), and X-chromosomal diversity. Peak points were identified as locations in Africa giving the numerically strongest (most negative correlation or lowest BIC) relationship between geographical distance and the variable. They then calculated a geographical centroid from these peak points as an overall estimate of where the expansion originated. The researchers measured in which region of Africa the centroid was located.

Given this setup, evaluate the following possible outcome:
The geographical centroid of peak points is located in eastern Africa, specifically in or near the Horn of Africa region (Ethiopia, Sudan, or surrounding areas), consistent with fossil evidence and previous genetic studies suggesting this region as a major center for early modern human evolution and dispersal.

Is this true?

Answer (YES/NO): NO